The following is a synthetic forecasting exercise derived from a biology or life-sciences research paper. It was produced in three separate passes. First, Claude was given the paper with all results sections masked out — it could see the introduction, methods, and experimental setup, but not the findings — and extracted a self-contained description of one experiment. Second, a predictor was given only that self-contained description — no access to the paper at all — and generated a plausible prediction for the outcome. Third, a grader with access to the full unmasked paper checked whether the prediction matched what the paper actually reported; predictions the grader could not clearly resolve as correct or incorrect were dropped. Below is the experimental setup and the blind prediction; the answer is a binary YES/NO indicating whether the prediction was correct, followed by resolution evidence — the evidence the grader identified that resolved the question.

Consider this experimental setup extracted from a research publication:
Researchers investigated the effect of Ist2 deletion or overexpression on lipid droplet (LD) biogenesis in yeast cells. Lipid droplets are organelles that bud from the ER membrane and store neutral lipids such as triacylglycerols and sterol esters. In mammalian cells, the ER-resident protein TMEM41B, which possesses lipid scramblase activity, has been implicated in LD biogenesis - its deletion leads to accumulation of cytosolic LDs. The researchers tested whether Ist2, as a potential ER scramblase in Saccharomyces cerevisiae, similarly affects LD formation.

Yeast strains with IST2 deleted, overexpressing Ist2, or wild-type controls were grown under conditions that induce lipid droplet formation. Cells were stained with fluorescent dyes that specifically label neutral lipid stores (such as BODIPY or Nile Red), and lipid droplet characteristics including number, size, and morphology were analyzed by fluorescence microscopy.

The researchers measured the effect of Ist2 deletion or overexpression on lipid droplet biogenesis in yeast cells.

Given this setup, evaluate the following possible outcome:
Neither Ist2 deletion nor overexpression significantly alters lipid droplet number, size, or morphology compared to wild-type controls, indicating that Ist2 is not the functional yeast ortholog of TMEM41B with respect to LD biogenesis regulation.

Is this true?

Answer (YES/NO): NO